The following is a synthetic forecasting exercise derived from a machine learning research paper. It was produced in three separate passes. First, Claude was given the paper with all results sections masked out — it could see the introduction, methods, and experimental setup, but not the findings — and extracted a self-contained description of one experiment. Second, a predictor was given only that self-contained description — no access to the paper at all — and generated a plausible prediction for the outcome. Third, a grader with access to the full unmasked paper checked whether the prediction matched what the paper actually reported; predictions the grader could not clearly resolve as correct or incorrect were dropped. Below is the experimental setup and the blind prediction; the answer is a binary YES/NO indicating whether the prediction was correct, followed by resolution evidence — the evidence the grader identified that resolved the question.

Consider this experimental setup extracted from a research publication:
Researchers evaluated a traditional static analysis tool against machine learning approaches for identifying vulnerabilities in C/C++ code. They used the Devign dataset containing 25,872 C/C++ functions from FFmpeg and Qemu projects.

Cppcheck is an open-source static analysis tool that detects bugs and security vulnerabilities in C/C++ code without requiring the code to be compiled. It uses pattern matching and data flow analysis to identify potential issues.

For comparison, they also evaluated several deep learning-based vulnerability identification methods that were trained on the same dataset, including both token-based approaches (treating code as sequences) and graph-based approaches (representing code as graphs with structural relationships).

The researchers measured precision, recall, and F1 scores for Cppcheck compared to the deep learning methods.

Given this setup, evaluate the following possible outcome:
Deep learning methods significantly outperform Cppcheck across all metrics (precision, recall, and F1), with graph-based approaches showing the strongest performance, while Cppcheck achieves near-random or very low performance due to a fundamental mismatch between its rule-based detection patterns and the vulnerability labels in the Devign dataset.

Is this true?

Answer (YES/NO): NO